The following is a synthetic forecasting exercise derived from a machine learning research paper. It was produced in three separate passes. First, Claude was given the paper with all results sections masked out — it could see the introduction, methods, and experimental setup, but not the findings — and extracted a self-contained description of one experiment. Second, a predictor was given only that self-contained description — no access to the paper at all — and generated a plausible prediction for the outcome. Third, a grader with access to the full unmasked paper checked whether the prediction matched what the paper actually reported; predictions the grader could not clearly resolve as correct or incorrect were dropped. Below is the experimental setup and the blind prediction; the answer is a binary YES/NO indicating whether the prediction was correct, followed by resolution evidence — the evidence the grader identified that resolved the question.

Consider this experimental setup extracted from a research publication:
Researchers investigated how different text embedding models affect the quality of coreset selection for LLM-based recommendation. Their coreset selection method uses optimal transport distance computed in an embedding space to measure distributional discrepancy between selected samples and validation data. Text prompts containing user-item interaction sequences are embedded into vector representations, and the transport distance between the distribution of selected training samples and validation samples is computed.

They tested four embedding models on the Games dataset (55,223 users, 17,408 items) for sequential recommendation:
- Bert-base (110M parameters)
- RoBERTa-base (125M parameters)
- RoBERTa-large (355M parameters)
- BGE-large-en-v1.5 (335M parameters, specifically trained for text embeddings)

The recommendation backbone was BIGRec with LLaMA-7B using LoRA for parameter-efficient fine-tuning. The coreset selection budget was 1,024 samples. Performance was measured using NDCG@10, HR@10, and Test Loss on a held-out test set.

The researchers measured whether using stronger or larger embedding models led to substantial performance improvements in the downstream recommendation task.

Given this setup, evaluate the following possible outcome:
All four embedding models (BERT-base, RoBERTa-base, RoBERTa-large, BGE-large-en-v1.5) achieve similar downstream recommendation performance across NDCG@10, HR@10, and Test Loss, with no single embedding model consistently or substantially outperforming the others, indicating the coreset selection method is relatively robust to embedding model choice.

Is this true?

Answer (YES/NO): NO